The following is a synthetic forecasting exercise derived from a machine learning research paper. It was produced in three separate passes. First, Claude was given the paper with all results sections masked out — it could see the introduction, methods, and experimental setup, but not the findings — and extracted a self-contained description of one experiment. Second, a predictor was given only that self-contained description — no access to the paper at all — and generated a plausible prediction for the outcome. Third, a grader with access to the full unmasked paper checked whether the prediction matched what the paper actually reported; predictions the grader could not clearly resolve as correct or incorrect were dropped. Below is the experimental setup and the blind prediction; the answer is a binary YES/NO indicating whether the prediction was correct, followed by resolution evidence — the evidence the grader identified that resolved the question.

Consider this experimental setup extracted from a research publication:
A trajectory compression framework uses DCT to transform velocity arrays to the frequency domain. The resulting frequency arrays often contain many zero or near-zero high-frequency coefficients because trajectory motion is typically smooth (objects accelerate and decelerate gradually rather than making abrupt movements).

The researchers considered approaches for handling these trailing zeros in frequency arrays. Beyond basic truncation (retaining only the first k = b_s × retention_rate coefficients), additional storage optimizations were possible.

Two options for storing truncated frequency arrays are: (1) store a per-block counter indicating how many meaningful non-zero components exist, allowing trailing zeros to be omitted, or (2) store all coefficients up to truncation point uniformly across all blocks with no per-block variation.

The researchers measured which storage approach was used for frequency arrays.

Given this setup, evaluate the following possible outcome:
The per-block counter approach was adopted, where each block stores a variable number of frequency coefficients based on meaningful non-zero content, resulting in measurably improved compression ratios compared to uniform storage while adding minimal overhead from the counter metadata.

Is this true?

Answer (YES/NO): YES